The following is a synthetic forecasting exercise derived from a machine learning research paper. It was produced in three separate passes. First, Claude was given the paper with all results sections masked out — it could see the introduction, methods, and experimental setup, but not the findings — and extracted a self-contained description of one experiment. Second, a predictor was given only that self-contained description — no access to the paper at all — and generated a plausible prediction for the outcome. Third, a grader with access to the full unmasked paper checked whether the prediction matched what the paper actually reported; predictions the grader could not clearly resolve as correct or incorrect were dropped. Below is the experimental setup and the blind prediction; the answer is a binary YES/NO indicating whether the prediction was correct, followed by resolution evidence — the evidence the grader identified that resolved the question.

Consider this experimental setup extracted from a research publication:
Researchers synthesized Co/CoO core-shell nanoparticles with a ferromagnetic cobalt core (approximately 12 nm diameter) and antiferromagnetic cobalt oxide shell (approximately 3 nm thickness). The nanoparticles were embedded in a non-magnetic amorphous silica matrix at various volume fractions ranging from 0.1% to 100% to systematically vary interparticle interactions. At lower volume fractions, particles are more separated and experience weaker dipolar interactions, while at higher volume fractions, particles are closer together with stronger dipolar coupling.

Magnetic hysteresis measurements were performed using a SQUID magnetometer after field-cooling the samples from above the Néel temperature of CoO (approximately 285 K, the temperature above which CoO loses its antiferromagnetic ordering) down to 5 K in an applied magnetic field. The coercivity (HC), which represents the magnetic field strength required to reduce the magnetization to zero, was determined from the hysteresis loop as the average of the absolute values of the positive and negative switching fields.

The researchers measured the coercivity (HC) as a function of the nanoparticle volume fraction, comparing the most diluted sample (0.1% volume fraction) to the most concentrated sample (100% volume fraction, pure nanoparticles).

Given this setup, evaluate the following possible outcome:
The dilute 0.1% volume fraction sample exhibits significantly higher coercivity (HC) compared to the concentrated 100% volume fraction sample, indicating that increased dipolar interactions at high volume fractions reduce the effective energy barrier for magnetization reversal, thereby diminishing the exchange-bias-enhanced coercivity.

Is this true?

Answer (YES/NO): NO